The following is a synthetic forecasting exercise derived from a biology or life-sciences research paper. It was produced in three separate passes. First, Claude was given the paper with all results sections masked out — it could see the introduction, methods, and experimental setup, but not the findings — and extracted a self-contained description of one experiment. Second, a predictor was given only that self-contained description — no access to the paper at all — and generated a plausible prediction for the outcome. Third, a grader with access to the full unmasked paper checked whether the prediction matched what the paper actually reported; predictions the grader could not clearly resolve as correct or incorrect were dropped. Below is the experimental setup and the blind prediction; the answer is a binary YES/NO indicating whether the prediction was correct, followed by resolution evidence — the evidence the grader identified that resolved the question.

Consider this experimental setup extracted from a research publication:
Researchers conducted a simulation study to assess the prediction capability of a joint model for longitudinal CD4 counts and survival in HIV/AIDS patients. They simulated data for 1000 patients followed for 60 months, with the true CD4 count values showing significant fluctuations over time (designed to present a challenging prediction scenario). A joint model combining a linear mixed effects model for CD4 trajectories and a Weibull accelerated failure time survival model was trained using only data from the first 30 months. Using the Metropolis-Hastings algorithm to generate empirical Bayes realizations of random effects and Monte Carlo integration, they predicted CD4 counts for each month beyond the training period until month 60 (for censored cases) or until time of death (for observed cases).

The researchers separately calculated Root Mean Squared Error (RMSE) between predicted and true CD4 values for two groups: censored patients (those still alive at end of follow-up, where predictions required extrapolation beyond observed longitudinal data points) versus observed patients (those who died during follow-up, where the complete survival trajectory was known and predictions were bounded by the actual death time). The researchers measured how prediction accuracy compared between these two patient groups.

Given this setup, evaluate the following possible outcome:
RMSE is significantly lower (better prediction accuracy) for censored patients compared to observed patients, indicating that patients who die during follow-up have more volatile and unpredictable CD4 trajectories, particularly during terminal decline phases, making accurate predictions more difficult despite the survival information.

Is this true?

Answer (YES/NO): NO